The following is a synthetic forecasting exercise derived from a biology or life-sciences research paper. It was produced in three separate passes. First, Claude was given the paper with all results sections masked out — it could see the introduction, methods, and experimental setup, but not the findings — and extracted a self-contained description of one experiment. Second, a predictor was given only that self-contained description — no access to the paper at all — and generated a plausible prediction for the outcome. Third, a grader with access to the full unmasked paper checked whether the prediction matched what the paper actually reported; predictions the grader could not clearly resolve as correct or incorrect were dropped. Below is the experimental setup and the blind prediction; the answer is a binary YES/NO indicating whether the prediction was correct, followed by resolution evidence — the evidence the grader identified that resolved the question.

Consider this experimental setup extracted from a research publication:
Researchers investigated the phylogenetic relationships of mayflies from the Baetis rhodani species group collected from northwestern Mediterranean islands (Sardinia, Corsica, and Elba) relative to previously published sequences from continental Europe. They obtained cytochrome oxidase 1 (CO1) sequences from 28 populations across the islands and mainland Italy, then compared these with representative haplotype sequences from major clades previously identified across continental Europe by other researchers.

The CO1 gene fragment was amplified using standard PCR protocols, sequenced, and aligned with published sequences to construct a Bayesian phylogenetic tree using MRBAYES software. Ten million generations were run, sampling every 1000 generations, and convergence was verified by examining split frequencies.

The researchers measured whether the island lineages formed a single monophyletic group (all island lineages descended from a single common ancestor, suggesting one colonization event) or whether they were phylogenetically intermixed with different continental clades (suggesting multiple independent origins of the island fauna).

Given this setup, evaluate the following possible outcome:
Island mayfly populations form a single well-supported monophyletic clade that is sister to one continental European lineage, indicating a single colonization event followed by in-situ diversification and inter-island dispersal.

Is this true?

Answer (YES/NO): NO